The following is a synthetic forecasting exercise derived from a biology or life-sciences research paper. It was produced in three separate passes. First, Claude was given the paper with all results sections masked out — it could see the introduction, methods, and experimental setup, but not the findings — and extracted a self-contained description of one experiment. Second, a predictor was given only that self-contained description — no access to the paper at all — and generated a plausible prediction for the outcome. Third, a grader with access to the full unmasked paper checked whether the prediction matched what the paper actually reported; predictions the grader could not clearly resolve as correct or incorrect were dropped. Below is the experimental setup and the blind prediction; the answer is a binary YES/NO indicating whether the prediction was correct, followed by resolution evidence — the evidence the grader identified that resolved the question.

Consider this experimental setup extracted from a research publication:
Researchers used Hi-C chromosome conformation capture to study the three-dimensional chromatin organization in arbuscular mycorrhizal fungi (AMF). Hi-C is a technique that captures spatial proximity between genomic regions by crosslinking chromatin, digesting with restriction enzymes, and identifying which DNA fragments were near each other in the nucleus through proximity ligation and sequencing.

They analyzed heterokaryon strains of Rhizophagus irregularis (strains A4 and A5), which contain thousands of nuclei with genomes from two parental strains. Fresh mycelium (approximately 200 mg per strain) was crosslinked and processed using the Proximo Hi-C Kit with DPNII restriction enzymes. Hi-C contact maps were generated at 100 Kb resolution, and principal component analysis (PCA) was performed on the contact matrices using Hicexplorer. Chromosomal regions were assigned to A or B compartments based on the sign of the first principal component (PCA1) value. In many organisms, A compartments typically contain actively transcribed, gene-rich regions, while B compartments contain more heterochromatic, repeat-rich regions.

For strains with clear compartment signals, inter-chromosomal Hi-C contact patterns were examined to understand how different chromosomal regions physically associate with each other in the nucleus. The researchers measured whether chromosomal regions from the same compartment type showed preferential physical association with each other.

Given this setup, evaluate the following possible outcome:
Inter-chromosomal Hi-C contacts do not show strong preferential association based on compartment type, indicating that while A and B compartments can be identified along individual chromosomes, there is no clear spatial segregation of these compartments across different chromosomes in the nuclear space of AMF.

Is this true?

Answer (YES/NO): NO